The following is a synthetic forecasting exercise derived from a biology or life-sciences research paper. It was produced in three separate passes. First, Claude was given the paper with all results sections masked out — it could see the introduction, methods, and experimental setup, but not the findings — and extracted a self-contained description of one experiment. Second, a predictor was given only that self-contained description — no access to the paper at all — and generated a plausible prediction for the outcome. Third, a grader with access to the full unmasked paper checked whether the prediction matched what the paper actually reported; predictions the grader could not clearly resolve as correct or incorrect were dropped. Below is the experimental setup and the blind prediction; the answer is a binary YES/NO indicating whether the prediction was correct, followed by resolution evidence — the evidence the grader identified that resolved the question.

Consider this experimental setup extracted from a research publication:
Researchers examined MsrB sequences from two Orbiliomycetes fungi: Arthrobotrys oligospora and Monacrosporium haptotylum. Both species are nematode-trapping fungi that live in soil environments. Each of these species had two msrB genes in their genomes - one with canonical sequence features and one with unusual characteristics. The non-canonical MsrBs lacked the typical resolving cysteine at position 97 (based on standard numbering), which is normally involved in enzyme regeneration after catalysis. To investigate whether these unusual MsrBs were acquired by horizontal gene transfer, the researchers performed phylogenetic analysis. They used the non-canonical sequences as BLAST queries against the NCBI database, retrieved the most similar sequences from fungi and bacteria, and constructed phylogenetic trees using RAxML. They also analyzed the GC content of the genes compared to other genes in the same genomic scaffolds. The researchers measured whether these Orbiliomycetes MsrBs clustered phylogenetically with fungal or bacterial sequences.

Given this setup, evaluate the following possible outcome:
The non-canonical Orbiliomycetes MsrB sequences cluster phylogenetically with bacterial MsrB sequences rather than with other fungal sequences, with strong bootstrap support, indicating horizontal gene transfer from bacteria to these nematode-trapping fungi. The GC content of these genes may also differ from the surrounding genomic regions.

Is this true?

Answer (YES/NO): YES